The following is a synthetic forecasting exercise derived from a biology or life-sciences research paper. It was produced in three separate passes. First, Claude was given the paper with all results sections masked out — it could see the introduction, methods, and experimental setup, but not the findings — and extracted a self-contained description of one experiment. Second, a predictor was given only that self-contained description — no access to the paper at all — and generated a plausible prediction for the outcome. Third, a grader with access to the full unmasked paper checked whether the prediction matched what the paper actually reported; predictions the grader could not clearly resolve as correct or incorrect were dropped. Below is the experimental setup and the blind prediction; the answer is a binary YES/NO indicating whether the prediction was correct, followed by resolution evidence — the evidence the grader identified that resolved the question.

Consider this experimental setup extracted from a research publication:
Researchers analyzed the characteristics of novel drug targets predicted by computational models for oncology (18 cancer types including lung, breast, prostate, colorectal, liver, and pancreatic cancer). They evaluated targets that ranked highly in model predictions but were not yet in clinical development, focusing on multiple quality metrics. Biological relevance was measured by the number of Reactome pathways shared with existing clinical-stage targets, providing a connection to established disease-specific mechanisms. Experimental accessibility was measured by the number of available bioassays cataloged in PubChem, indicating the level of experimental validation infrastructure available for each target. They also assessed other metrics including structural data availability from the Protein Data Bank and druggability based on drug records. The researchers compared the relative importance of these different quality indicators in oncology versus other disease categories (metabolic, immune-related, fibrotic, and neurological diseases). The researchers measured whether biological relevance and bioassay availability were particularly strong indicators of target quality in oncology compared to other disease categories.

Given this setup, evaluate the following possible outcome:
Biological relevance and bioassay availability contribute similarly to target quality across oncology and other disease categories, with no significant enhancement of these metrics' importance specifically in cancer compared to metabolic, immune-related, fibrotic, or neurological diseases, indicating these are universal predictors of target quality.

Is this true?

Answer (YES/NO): NO